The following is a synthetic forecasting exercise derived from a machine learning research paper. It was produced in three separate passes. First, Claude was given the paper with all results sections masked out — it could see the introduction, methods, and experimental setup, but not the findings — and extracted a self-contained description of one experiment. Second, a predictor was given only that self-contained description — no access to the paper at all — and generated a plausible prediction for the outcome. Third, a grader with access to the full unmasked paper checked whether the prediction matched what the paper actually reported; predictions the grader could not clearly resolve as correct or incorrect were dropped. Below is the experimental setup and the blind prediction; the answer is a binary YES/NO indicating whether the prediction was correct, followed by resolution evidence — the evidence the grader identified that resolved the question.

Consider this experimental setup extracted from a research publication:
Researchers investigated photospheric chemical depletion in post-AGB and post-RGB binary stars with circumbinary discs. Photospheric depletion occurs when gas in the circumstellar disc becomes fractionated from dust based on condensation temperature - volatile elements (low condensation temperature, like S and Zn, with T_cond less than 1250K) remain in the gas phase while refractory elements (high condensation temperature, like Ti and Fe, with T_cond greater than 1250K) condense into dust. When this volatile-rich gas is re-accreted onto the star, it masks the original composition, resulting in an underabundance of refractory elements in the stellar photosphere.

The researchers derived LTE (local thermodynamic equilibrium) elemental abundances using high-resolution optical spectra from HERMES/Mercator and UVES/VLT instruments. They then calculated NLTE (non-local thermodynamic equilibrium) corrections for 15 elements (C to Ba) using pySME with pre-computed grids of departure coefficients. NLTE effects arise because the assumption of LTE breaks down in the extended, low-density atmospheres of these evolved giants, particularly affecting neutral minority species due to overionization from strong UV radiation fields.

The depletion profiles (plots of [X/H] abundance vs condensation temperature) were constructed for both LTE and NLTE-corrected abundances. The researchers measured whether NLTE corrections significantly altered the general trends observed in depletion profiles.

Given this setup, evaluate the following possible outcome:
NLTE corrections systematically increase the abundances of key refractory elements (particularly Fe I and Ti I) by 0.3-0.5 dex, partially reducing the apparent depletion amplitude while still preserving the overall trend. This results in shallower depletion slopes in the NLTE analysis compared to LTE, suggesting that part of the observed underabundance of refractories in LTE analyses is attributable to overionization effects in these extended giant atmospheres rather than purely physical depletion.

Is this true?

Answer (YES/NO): NO